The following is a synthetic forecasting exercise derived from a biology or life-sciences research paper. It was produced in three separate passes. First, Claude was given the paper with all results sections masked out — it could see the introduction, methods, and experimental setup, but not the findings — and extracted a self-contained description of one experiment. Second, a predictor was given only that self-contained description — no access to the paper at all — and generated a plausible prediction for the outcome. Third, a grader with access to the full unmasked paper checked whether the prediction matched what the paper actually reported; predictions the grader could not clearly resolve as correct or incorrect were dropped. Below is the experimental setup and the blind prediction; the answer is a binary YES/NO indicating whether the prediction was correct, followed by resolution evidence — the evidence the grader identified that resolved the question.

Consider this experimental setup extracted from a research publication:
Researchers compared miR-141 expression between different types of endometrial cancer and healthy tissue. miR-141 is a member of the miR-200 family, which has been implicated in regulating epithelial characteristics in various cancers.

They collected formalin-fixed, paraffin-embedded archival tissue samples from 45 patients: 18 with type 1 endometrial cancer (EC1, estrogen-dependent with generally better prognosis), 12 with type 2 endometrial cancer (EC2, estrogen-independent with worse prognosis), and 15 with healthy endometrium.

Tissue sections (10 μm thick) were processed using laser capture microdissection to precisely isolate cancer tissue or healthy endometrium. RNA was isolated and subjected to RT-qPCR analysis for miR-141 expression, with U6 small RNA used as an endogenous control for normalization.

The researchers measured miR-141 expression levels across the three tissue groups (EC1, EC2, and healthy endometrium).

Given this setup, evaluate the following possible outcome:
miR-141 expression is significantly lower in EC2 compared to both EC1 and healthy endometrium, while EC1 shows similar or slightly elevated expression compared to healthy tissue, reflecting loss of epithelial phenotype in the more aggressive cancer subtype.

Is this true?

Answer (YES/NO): NO